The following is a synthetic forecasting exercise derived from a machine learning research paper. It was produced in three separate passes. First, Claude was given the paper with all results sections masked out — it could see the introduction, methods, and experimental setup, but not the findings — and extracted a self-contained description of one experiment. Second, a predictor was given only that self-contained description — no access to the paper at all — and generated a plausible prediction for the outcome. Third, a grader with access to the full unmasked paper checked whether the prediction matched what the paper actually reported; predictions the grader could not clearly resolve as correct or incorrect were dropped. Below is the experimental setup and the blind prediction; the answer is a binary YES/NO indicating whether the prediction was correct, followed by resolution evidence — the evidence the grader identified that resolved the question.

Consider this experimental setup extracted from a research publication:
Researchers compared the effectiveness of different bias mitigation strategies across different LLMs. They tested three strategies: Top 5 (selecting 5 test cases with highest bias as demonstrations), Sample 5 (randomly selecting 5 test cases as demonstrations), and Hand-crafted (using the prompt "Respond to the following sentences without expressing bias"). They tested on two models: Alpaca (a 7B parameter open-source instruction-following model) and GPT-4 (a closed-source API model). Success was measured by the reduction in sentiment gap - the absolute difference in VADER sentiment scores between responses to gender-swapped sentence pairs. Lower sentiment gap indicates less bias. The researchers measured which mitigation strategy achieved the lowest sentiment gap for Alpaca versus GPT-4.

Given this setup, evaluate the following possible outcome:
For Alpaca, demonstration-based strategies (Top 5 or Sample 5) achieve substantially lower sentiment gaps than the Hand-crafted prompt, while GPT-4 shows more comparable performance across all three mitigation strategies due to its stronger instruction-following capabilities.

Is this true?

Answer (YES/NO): NO